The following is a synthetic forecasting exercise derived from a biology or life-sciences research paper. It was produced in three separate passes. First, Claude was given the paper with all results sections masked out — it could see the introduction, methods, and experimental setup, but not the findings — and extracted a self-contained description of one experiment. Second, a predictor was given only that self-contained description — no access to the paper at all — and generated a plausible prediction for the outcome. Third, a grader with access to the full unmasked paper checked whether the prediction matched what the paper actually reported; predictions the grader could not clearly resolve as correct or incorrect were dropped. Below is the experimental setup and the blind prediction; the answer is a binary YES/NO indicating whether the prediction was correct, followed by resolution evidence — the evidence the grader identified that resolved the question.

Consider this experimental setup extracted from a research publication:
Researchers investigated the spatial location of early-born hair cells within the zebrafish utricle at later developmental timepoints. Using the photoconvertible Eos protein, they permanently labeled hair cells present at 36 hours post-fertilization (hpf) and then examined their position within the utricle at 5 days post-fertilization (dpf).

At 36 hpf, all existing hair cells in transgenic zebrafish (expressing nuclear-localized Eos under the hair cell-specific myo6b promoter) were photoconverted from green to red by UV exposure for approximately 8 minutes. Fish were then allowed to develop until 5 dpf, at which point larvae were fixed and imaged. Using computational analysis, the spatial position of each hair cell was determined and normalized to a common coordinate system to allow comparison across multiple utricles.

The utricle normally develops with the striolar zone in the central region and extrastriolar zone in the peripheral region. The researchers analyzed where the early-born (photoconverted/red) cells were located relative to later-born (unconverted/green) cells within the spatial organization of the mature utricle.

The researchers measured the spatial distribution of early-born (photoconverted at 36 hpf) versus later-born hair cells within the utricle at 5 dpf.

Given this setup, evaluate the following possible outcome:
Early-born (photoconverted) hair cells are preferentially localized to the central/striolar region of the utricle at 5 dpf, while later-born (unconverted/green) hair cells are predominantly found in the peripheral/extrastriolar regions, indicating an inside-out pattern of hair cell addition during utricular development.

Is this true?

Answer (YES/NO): NO